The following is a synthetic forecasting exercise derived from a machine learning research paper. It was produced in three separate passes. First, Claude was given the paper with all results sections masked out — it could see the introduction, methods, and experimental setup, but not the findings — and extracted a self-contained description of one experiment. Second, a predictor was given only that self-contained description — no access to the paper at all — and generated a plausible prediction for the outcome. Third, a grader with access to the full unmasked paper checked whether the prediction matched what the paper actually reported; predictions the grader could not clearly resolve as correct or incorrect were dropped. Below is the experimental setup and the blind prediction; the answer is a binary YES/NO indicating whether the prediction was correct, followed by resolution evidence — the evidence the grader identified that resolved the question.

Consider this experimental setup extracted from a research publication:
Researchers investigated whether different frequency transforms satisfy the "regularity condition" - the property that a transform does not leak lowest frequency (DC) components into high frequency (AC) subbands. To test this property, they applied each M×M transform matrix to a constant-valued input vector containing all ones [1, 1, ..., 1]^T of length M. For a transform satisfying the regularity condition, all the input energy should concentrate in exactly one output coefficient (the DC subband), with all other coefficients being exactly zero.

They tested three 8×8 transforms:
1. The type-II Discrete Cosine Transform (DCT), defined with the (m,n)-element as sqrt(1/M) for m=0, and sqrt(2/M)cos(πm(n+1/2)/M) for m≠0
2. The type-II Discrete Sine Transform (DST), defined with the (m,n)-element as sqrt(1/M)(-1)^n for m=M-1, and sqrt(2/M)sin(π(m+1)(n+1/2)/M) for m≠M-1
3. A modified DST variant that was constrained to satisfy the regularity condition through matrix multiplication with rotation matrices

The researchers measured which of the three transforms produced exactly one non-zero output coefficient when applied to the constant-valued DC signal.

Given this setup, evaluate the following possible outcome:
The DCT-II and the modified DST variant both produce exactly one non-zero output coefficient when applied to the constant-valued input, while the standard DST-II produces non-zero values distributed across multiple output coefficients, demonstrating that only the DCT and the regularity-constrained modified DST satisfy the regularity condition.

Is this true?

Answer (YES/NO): YES